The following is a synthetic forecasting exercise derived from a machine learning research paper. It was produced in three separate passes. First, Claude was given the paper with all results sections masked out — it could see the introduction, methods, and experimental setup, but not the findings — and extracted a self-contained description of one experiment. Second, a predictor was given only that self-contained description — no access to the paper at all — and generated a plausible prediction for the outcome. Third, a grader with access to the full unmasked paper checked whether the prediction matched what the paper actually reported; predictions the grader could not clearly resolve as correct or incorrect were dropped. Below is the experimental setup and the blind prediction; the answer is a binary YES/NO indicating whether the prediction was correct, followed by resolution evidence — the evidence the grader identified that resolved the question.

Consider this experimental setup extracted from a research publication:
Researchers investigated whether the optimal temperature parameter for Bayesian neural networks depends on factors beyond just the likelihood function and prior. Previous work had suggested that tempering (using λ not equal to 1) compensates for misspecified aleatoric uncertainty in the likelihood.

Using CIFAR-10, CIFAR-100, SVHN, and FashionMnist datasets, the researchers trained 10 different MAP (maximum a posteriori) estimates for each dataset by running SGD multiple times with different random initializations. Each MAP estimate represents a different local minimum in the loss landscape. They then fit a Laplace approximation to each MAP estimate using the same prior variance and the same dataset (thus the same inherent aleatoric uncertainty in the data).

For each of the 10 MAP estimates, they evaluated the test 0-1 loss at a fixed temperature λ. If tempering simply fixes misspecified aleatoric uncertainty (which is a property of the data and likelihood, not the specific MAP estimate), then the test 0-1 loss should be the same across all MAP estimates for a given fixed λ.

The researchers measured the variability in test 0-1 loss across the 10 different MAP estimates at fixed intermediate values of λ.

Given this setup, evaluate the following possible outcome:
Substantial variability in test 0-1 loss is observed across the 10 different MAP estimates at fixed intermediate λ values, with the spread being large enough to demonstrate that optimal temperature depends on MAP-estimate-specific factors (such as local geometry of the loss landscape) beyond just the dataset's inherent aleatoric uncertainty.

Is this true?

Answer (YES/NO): YES